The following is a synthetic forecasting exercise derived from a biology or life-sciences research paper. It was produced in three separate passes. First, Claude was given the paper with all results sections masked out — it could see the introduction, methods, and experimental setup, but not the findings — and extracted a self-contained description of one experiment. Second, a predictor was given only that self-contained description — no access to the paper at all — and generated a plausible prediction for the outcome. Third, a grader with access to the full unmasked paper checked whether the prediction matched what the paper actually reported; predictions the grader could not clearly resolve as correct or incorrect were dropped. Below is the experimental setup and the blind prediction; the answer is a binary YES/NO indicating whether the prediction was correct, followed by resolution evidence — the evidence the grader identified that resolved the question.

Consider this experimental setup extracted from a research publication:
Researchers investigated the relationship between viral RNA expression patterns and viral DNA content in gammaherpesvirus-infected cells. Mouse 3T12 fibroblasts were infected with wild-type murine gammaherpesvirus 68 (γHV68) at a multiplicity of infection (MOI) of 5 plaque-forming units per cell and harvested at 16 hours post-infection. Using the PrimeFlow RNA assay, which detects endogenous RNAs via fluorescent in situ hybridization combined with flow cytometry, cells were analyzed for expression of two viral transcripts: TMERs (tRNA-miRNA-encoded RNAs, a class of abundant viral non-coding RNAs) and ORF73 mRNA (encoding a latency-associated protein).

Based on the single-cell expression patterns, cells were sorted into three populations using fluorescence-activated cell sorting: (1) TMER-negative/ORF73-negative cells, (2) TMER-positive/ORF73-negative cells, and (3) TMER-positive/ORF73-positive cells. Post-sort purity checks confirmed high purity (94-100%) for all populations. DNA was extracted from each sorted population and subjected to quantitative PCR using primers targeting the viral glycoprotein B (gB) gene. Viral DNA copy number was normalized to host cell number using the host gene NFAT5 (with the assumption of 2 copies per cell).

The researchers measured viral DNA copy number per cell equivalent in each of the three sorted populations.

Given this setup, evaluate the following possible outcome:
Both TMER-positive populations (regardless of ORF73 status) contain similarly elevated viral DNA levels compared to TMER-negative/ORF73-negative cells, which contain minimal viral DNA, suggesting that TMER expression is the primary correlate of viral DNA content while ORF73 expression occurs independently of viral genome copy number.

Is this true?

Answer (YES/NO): NO